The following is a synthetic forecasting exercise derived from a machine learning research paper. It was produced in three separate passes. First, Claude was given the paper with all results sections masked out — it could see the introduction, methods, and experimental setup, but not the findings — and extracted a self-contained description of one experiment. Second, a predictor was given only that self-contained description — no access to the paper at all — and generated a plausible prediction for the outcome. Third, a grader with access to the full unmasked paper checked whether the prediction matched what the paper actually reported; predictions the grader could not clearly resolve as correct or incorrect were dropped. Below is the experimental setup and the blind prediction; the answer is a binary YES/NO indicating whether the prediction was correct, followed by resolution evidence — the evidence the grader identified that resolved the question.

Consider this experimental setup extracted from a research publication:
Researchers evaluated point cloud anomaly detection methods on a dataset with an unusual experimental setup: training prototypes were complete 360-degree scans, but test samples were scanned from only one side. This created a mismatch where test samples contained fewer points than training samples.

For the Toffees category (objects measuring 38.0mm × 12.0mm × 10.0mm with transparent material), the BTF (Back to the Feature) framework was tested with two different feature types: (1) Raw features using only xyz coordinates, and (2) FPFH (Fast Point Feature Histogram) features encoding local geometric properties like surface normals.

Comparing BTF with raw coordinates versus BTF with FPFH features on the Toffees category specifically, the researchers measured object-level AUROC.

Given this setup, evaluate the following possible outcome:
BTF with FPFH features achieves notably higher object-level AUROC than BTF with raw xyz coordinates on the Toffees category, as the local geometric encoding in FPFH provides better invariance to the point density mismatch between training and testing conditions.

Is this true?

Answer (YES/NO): NO